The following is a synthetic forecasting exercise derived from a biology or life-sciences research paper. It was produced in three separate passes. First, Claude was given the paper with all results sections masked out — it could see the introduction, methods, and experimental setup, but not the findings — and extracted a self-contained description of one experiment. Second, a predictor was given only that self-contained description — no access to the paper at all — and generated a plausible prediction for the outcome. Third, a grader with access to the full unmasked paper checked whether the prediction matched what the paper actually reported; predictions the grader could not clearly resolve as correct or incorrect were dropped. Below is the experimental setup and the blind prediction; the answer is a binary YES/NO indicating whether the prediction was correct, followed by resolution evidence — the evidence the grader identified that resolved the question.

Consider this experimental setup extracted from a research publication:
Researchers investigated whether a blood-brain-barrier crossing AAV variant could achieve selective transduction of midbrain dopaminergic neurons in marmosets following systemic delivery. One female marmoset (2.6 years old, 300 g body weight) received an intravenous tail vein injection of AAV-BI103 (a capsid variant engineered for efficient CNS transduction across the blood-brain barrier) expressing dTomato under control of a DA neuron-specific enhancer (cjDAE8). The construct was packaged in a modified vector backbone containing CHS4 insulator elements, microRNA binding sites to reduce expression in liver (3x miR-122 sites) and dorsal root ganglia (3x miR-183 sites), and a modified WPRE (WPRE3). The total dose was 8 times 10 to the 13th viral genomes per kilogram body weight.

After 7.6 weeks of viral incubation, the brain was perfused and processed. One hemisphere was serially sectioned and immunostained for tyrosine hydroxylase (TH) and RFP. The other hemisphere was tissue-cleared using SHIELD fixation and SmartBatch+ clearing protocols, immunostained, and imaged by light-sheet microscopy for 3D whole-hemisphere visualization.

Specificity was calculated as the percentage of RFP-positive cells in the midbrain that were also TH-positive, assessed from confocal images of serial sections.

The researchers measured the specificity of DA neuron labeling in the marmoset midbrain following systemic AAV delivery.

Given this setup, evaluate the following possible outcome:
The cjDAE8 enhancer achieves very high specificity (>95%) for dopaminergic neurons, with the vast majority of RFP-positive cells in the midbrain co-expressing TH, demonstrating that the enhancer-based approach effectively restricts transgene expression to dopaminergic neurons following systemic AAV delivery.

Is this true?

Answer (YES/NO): YES